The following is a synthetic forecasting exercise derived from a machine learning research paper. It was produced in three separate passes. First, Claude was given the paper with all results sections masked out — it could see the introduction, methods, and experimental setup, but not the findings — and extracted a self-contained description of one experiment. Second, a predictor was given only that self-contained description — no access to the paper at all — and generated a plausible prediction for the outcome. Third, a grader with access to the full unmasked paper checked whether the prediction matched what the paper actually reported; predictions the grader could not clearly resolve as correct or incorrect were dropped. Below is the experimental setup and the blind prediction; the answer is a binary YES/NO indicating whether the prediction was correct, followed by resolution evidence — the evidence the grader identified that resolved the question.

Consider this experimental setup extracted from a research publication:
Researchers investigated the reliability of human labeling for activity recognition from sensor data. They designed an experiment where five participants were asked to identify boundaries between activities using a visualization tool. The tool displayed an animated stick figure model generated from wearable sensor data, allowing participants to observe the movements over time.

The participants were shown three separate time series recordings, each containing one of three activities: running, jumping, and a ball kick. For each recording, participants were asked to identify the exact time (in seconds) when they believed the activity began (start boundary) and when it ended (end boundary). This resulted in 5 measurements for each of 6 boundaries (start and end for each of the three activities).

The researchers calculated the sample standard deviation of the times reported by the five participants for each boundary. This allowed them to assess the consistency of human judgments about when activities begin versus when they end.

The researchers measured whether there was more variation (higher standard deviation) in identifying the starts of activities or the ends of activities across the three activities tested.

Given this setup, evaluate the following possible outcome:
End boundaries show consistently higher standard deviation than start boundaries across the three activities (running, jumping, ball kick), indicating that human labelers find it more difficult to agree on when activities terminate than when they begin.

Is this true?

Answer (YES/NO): YES